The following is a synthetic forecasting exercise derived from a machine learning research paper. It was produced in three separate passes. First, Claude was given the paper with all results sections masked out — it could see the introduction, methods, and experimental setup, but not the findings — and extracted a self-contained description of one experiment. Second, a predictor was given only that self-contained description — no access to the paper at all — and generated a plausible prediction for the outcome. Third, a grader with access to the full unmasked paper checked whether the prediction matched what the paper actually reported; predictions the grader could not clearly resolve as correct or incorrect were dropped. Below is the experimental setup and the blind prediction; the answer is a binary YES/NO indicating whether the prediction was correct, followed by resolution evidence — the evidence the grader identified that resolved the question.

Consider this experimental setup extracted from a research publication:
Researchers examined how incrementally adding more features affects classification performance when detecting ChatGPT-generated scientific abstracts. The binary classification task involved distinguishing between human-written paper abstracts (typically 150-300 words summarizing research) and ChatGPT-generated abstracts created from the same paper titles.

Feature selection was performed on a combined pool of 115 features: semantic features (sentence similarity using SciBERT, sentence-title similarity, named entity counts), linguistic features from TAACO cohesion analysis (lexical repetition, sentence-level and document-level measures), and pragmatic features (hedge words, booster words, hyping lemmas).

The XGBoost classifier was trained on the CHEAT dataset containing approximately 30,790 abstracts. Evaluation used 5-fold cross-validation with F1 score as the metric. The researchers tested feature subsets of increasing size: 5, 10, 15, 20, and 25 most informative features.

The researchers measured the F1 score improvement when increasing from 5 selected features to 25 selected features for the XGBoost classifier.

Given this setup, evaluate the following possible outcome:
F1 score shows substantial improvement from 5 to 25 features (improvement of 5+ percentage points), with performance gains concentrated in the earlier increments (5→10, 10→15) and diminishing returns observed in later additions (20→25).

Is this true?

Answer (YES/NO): NO